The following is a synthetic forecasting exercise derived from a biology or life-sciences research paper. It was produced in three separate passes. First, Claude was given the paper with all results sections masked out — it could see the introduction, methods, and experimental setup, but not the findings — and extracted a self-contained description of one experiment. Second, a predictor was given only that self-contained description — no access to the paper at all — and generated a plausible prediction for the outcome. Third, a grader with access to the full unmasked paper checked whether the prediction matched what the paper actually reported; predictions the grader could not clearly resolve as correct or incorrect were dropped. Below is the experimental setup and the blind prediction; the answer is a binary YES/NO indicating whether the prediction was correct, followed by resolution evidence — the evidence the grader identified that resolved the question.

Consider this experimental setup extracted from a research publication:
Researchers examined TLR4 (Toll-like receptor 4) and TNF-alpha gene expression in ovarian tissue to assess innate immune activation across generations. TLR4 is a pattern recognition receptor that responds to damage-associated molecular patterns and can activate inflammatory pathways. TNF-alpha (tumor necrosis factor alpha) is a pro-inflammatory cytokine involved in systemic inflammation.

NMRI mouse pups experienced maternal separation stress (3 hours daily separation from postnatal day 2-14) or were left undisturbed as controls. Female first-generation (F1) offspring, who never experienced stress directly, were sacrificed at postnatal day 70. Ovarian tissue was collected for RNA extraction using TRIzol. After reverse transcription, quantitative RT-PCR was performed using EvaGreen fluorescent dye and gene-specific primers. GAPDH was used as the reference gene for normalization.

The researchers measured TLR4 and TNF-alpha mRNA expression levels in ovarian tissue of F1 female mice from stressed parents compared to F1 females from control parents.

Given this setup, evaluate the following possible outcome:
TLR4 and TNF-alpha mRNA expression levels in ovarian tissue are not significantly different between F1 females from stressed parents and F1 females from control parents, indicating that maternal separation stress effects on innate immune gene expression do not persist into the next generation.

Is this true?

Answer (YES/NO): NO